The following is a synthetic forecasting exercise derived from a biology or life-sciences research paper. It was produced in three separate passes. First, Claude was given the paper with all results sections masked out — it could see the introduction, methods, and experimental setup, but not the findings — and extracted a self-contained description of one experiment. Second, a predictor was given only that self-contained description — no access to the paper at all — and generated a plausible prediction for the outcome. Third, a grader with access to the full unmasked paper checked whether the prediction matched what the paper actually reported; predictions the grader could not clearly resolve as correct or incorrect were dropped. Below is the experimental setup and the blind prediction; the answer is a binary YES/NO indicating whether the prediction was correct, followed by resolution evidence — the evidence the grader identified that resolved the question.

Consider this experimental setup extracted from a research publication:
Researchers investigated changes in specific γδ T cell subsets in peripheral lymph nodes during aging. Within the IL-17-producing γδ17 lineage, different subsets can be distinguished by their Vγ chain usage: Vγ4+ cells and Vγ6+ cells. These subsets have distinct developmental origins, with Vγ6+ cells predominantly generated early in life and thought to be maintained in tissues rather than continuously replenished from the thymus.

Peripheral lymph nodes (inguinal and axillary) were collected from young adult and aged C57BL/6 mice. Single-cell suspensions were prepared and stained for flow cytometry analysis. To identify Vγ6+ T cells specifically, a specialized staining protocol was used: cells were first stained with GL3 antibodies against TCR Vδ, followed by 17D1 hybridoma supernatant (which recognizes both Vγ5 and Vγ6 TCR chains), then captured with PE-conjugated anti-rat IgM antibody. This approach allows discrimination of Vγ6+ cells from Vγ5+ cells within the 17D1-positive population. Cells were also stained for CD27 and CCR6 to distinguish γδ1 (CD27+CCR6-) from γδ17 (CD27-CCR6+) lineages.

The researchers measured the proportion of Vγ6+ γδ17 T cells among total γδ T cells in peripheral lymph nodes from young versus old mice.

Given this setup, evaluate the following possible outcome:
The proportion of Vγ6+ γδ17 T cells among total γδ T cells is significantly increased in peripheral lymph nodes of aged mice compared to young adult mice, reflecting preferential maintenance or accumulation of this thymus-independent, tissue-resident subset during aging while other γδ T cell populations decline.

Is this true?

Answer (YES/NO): YES